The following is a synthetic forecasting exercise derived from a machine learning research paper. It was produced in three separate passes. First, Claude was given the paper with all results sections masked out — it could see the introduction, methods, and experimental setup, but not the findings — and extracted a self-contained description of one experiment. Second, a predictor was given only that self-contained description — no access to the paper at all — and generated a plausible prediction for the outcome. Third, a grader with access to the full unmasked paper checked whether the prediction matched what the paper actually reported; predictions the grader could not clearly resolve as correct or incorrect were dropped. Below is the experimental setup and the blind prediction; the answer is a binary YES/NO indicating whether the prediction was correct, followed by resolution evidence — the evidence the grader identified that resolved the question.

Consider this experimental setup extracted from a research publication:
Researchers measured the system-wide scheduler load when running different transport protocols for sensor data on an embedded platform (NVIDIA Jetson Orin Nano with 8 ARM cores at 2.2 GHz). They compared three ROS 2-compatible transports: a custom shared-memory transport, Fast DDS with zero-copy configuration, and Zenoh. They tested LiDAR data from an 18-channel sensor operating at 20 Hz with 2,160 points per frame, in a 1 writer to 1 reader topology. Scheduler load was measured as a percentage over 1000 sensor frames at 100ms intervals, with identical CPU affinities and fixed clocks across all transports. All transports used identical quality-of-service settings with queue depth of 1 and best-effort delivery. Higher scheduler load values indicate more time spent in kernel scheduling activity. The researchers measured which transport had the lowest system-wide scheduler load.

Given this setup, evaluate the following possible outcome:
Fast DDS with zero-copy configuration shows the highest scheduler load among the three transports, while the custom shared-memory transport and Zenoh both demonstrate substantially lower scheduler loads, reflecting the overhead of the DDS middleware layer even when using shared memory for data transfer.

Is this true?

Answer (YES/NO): YES